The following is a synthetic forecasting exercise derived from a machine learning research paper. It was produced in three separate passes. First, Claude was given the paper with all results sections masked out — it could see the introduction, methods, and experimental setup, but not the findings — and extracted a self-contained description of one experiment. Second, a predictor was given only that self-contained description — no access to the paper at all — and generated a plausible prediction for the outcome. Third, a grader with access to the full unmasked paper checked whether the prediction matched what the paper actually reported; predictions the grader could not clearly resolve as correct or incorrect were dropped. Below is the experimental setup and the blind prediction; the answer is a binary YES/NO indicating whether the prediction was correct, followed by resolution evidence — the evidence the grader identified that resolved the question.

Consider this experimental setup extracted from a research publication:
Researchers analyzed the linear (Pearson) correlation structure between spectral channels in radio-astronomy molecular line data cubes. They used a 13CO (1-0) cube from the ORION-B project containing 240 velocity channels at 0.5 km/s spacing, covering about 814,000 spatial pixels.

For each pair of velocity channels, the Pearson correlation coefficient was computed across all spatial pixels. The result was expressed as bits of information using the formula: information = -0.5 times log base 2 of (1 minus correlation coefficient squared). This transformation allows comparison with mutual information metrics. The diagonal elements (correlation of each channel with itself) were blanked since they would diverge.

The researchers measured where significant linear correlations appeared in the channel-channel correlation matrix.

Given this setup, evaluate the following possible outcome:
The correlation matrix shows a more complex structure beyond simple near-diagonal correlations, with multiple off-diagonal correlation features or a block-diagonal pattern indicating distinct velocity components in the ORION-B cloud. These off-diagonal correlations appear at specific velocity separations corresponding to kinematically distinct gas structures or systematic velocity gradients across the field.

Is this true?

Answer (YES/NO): NO